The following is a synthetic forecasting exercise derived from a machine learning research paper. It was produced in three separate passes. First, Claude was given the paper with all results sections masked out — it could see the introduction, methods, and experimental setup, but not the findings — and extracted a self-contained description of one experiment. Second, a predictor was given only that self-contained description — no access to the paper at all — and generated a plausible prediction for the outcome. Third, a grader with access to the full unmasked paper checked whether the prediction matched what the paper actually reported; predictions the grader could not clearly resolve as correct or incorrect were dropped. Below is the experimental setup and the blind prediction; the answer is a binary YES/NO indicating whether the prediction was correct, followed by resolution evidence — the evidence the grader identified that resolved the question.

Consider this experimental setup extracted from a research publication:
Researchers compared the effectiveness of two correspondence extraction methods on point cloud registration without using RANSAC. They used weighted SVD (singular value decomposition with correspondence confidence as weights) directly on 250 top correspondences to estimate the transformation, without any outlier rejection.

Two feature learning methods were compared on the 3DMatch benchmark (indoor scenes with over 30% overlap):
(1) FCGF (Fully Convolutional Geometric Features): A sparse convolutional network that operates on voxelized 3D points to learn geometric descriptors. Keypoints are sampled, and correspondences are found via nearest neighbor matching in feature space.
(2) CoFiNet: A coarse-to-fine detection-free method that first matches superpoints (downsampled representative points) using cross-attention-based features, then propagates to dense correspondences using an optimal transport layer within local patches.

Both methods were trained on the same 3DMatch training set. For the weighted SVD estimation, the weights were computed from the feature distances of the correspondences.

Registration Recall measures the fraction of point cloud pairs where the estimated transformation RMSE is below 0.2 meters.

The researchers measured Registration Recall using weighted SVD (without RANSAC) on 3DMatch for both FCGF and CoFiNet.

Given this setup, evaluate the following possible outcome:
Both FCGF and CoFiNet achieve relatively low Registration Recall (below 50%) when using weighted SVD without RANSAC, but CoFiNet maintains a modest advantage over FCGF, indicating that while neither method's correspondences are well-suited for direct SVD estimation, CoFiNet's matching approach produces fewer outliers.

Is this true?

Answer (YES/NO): NO